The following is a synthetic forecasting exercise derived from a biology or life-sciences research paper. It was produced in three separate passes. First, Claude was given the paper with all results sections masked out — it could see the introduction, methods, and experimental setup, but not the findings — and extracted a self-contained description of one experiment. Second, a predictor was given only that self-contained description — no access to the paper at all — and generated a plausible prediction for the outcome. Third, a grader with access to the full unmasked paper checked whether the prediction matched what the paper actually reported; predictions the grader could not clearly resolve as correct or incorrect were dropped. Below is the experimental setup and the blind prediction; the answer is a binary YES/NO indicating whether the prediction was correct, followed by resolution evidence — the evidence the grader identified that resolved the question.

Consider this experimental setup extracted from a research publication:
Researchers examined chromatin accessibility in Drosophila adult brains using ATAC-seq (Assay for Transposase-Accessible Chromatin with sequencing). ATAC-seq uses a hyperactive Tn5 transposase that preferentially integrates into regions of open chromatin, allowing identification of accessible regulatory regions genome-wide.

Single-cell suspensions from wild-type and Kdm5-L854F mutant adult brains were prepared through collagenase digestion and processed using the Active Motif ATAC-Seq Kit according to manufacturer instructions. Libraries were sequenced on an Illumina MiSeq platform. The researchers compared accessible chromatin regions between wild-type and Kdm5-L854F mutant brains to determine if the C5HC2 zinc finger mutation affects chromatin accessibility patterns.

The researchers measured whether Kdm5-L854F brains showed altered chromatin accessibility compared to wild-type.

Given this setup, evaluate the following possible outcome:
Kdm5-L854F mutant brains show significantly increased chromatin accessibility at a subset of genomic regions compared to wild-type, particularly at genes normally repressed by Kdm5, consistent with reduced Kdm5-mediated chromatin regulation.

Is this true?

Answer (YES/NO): NO